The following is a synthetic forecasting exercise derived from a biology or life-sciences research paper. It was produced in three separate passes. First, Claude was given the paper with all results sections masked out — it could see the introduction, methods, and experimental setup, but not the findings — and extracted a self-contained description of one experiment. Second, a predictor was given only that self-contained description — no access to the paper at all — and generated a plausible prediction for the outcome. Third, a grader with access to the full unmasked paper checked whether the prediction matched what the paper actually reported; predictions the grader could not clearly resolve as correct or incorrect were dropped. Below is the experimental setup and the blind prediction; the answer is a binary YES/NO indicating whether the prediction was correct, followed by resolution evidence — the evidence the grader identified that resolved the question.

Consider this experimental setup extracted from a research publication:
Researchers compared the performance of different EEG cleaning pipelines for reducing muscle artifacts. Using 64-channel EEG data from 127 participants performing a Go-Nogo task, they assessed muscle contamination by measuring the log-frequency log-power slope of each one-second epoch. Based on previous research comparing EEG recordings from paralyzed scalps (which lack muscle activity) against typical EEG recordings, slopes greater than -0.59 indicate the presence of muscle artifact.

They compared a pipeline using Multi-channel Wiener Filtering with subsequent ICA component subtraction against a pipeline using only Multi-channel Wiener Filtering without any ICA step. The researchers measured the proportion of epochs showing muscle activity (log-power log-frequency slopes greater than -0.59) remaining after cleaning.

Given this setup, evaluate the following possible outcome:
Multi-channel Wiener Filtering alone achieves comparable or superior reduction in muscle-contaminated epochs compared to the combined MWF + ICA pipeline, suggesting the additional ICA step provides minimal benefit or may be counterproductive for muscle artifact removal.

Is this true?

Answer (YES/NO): NO